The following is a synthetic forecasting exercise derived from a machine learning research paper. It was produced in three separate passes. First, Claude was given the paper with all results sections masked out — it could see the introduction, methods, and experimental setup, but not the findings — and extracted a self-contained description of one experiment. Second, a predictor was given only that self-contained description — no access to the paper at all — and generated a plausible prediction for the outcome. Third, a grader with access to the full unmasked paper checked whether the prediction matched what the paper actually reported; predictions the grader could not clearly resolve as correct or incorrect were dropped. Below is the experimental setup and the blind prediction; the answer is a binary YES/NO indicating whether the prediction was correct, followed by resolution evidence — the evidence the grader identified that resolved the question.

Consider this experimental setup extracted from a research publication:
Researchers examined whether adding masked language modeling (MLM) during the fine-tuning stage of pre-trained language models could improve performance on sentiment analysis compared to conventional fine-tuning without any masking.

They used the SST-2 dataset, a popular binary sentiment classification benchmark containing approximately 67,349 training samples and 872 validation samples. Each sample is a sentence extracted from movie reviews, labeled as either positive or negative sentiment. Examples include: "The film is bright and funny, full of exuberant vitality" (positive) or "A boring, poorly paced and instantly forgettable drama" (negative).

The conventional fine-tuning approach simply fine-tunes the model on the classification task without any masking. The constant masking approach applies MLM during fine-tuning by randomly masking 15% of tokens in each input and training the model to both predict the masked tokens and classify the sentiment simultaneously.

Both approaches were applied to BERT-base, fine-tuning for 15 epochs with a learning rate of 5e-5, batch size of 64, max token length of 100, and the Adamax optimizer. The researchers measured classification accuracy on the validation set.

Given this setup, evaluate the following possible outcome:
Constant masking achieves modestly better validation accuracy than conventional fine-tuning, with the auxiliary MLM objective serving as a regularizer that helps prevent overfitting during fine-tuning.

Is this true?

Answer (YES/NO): YES